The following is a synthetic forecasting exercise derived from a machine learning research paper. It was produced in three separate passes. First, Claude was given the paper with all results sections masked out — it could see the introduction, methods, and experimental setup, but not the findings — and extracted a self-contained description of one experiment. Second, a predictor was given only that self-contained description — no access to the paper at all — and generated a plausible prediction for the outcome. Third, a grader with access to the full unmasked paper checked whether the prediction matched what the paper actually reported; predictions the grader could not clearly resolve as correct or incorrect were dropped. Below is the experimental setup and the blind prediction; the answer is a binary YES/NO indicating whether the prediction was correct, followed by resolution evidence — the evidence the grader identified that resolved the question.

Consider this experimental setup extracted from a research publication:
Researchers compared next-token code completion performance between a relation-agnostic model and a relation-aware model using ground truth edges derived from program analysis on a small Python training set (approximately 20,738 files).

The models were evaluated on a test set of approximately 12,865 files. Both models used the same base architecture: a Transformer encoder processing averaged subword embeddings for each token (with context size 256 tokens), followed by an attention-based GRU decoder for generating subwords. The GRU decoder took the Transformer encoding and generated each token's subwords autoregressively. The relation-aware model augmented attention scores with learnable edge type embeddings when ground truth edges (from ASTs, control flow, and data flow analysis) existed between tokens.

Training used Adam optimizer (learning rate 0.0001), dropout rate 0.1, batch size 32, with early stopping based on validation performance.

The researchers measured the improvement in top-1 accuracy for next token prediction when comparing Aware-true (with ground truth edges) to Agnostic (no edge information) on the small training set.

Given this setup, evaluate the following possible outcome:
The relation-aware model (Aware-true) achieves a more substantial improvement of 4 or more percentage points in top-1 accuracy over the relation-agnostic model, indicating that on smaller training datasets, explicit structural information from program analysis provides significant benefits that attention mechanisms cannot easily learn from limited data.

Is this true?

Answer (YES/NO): NO